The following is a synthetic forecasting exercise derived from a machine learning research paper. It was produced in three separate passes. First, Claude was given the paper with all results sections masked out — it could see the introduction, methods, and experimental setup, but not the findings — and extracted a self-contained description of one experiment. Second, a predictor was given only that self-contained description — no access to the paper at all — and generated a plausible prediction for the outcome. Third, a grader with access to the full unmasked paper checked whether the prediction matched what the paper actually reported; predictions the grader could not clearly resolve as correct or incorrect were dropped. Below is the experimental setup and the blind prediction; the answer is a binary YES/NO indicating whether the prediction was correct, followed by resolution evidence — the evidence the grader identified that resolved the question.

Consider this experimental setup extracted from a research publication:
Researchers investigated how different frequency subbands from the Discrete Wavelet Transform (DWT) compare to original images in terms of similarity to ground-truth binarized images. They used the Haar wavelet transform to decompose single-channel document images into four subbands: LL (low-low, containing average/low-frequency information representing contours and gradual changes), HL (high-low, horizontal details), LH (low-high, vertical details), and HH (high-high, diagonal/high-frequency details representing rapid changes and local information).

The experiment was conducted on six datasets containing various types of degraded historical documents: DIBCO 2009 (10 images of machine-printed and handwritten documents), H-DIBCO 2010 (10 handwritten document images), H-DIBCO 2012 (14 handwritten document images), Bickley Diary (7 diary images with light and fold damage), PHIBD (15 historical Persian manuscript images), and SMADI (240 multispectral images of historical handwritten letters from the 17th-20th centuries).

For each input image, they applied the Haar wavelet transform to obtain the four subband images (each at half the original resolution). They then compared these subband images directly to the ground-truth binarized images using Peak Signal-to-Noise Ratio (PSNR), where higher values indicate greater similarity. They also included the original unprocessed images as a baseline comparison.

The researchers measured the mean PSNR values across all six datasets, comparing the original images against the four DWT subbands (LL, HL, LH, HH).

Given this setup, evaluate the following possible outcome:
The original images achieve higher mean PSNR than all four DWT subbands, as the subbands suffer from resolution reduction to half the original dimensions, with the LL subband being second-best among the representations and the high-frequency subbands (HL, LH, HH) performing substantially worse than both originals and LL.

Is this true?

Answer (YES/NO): YES